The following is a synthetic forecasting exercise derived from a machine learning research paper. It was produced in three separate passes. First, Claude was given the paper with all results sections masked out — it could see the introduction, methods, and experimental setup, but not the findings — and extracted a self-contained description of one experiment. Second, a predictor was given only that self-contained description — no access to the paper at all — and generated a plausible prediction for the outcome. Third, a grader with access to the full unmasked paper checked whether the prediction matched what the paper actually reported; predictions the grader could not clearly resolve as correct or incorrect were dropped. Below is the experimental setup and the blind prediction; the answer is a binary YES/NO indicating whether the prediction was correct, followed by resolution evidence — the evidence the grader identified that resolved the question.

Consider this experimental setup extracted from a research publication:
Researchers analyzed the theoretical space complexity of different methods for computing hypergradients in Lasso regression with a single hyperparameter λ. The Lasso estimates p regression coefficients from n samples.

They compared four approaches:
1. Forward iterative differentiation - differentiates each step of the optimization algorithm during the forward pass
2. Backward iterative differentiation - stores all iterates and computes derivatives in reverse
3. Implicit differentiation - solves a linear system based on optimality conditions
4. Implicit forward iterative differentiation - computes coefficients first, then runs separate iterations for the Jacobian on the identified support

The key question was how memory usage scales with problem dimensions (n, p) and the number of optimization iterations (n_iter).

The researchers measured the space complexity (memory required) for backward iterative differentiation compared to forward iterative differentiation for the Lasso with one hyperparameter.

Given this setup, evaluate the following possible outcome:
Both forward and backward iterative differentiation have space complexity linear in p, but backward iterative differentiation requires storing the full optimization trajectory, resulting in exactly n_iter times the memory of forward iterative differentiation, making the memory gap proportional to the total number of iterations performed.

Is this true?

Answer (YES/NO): NO